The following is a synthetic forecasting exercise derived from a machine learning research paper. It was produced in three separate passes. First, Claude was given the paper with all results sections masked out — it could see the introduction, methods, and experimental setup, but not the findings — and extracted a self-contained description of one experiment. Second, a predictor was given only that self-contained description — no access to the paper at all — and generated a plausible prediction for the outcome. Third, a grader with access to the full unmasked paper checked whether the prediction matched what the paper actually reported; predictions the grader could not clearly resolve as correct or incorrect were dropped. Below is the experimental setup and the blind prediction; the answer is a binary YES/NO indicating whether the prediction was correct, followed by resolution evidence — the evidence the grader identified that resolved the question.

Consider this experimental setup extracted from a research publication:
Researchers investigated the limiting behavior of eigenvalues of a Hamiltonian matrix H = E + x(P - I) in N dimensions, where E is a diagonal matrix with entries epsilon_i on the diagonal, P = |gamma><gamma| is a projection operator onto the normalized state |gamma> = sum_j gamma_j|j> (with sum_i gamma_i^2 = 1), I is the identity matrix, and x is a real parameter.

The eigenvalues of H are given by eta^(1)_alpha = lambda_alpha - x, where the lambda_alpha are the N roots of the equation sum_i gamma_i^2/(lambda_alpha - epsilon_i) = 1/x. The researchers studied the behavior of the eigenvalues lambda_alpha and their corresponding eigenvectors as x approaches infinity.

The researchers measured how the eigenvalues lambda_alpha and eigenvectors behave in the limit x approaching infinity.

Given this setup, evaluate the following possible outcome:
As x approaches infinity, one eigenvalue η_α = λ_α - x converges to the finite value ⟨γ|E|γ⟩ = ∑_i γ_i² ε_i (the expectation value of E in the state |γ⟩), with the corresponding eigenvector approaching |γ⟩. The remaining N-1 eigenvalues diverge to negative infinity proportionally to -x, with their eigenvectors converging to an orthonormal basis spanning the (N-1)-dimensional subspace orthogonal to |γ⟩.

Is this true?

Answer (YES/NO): NO